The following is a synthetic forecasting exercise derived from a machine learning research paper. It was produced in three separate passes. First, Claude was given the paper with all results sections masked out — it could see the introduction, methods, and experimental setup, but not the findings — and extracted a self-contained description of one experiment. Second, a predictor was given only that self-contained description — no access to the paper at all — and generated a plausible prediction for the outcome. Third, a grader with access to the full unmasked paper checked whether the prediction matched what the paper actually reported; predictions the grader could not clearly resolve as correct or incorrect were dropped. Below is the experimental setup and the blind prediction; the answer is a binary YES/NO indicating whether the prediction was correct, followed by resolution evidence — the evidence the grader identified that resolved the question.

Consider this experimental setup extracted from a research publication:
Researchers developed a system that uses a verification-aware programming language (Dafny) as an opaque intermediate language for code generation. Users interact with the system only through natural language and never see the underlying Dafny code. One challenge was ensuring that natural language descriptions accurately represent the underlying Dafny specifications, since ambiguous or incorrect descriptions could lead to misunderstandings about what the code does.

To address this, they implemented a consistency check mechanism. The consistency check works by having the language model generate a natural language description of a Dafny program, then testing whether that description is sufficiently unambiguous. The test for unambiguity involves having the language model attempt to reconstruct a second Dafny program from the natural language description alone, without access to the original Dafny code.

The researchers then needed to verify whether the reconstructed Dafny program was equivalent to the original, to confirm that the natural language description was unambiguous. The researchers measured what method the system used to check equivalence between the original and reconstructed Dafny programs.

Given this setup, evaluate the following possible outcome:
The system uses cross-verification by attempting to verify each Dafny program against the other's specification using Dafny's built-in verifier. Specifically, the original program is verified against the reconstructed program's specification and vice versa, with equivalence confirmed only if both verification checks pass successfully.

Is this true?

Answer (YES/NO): NO